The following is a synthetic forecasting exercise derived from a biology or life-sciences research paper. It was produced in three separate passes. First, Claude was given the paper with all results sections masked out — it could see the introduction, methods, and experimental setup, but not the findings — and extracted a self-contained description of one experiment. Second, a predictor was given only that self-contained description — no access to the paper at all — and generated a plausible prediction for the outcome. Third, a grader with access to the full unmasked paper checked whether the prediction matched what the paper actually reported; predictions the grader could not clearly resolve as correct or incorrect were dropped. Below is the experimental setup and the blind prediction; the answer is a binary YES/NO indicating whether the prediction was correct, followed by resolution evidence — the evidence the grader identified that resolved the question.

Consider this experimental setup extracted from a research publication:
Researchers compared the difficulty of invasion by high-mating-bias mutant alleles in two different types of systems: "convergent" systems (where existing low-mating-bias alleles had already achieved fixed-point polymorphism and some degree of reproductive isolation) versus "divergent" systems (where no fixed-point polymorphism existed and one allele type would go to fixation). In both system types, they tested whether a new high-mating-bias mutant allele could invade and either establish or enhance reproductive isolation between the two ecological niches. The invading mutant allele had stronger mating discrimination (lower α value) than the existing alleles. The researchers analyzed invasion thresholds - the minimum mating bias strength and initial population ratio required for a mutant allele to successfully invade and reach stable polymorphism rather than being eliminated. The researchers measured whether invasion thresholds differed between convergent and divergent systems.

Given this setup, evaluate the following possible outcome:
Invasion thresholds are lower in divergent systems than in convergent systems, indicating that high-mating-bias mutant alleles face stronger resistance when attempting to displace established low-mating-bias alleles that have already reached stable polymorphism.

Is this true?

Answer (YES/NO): NO